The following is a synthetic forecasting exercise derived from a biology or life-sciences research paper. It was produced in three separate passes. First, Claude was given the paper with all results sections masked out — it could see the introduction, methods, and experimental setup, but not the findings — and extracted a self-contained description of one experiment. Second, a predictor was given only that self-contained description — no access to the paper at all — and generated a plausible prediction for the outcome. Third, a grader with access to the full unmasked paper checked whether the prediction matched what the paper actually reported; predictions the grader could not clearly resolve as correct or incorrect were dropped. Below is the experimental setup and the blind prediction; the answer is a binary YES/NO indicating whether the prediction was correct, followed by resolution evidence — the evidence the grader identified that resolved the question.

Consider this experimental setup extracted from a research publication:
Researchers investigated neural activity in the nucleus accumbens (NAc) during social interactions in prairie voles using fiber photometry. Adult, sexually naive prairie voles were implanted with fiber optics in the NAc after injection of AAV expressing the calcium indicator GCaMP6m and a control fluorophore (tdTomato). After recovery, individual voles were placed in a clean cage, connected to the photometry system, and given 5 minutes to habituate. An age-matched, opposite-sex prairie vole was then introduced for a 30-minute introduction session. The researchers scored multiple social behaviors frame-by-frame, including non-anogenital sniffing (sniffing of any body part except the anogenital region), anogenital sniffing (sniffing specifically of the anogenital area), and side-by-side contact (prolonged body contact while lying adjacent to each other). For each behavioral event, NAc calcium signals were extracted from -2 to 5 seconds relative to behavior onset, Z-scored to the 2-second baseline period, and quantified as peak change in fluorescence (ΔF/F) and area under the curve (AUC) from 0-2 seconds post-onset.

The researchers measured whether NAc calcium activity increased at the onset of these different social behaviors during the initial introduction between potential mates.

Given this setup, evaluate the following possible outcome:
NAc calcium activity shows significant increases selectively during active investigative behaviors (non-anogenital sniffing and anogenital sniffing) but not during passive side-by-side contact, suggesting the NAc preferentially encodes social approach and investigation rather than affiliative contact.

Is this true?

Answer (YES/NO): NO